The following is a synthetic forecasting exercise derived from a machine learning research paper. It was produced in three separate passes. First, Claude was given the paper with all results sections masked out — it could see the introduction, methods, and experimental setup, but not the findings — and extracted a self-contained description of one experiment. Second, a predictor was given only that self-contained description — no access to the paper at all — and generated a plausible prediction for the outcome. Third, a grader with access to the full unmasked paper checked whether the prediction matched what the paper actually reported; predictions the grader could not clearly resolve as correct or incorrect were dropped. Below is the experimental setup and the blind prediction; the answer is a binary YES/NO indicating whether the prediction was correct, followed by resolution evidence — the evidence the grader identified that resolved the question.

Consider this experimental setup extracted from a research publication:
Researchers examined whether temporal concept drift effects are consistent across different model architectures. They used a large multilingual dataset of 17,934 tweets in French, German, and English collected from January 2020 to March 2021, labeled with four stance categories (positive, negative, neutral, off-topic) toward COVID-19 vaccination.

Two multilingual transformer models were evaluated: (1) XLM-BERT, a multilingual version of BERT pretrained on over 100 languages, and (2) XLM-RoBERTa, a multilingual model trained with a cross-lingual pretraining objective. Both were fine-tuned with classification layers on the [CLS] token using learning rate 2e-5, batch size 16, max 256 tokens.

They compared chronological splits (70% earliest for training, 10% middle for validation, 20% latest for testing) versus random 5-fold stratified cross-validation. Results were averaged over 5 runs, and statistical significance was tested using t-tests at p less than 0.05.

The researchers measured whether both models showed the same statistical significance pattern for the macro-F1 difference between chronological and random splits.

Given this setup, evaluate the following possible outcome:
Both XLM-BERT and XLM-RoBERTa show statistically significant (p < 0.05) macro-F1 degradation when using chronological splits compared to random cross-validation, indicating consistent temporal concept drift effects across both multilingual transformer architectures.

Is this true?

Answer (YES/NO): YES